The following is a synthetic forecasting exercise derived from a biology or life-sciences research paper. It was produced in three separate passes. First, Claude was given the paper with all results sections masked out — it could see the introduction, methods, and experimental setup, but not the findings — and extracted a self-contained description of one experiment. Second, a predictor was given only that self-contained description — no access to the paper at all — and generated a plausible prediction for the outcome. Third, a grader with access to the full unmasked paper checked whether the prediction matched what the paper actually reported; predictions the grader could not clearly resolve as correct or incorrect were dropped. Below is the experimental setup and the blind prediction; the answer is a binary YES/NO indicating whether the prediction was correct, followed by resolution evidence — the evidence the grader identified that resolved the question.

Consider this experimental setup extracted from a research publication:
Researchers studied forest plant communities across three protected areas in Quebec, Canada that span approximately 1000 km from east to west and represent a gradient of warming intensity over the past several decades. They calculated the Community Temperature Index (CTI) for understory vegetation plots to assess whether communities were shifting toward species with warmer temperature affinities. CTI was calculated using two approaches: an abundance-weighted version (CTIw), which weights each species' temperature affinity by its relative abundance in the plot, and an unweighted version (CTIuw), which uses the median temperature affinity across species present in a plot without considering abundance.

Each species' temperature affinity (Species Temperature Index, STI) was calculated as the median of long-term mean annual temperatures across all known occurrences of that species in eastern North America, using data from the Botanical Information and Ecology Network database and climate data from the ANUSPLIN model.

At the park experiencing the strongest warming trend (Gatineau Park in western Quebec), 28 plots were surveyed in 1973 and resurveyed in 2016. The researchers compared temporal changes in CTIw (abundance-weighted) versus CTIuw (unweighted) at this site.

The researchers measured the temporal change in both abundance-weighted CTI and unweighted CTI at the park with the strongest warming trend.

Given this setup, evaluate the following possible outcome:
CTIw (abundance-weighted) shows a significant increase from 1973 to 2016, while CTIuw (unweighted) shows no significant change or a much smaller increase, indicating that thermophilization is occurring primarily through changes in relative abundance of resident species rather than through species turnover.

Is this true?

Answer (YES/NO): NO